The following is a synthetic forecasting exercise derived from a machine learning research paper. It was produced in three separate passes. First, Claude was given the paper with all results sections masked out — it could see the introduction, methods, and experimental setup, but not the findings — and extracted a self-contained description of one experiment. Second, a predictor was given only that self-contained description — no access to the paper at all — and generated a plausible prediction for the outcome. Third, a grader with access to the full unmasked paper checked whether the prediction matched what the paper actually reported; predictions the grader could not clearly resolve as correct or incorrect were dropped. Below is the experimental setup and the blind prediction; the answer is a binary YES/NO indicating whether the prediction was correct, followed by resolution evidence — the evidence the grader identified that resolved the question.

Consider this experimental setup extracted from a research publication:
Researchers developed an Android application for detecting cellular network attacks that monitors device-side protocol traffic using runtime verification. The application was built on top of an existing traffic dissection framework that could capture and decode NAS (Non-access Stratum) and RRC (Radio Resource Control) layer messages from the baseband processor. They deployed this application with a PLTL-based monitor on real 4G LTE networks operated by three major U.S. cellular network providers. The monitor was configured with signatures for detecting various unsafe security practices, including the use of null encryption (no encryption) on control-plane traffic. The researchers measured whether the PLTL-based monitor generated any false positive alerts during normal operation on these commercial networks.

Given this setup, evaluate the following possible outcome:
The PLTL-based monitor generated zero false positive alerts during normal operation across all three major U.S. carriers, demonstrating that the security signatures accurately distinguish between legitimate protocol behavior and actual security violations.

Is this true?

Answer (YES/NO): YES